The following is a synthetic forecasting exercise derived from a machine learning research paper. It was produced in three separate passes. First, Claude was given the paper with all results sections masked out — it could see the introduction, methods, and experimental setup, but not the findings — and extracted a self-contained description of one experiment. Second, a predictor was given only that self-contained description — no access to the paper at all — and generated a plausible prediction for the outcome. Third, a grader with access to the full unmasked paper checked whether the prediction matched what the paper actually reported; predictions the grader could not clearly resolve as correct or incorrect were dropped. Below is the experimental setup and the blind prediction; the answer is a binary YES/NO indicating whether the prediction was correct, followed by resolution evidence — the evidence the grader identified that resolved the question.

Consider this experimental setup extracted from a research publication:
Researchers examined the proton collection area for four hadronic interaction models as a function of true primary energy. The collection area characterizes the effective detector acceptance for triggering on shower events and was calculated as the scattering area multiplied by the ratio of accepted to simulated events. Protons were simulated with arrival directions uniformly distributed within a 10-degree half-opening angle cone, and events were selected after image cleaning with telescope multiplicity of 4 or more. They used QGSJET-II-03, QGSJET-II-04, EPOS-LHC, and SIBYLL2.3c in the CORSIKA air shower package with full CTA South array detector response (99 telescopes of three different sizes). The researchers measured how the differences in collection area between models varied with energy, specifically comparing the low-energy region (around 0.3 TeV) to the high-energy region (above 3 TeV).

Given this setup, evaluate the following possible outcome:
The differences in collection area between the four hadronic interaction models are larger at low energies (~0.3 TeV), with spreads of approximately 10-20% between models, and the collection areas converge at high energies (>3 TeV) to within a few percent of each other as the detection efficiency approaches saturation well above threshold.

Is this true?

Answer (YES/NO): NO